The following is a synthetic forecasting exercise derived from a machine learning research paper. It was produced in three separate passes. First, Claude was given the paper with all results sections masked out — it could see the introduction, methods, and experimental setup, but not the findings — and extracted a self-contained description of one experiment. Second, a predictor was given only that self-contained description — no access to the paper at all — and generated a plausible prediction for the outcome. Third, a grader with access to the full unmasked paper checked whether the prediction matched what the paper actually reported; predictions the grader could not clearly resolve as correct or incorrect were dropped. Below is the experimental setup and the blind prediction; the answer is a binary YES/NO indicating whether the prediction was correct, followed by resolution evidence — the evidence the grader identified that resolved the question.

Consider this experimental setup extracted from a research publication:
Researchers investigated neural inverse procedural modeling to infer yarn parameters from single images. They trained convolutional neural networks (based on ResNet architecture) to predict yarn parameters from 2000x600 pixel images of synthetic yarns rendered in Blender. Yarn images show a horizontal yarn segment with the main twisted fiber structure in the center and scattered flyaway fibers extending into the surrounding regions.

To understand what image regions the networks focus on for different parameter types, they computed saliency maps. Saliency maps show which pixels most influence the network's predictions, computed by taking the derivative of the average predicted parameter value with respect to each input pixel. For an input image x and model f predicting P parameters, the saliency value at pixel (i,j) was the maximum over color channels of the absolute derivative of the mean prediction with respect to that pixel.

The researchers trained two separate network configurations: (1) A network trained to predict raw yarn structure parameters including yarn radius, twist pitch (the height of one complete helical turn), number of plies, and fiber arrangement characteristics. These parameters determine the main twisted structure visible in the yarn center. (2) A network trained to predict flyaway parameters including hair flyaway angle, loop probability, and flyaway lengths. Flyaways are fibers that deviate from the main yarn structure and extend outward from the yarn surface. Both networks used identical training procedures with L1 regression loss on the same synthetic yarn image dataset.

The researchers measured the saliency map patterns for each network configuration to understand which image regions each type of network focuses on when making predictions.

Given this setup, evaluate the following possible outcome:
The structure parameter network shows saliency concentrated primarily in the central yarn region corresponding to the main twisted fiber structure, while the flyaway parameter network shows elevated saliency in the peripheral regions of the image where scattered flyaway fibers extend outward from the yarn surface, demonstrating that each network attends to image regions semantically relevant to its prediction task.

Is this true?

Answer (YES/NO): YES